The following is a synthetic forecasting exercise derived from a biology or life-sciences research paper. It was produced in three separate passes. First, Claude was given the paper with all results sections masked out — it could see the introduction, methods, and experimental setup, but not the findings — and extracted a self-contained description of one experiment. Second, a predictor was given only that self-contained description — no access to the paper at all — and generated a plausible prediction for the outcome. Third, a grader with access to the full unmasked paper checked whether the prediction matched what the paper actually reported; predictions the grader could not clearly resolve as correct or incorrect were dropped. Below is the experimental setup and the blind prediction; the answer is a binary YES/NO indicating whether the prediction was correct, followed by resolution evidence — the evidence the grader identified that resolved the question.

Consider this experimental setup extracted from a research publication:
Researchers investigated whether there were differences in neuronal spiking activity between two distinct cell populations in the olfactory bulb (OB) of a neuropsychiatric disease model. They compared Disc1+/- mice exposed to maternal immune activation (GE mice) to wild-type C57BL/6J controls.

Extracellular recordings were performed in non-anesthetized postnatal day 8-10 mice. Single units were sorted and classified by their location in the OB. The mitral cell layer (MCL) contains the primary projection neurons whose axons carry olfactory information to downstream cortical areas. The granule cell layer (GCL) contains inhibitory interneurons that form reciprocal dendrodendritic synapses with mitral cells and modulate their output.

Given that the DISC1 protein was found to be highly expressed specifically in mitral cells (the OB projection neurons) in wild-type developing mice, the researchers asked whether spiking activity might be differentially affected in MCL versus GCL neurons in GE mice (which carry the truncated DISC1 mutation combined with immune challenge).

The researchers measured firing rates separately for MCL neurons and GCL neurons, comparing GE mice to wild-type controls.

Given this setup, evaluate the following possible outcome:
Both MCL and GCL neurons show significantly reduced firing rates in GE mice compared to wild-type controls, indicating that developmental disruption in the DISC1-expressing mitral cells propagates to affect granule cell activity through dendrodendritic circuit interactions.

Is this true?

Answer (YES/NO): NO